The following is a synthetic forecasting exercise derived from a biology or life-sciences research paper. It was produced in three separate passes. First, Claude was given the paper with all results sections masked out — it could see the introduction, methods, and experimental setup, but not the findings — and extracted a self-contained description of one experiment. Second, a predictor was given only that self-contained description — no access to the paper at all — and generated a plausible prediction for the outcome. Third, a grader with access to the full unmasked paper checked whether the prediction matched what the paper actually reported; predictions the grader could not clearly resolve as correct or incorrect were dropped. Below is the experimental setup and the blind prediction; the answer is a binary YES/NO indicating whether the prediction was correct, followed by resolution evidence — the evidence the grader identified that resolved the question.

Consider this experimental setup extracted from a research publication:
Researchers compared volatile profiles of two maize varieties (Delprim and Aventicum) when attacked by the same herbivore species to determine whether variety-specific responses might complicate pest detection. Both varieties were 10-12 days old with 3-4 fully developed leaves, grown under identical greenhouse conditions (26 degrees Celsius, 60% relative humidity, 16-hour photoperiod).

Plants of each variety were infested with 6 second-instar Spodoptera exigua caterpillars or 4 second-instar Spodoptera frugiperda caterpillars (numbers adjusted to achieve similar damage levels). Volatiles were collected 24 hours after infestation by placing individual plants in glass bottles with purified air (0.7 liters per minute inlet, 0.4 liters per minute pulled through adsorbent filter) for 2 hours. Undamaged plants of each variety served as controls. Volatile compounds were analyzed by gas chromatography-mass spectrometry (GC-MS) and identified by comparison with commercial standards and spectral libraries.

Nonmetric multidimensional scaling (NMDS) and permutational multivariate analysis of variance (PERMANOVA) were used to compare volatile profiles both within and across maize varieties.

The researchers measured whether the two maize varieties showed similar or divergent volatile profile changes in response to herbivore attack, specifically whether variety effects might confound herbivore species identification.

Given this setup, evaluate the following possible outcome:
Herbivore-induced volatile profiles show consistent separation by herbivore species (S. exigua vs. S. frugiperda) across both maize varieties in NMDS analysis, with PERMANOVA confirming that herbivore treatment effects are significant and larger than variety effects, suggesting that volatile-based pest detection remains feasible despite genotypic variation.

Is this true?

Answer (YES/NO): NO